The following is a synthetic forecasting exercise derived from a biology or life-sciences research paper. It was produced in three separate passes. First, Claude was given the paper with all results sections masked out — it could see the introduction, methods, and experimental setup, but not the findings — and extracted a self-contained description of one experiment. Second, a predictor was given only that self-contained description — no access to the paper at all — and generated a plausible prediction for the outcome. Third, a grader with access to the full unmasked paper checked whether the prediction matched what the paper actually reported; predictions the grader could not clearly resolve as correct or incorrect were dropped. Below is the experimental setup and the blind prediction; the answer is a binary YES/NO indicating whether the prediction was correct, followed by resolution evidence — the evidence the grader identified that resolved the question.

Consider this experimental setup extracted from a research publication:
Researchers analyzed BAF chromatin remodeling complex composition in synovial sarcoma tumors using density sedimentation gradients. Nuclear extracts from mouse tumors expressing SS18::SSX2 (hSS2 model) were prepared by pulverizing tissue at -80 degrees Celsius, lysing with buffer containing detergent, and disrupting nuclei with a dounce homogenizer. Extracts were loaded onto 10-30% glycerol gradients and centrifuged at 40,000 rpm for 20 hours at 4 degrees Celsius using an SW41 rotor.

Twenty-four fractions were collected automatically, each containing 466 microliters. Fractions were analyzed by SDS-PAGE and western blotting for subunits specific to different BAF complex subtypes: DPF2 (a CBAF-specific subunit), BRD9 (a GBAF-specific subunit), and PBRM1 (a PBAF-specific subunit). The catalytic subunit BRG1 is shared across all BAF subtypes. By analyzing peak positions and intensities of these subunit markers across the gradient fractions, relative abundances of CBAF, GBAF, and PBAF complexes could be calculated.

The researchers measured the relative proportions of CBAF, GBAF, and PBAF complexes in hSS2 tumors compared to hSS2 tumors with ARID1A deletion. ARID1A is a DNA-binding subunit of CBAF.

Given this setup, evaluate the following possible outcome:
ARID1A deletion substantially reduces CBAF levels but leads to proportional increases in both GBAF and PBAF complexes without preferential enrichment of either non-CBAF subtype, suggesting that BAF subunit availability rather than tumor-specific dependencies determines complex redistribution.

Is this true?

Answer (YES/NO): NO